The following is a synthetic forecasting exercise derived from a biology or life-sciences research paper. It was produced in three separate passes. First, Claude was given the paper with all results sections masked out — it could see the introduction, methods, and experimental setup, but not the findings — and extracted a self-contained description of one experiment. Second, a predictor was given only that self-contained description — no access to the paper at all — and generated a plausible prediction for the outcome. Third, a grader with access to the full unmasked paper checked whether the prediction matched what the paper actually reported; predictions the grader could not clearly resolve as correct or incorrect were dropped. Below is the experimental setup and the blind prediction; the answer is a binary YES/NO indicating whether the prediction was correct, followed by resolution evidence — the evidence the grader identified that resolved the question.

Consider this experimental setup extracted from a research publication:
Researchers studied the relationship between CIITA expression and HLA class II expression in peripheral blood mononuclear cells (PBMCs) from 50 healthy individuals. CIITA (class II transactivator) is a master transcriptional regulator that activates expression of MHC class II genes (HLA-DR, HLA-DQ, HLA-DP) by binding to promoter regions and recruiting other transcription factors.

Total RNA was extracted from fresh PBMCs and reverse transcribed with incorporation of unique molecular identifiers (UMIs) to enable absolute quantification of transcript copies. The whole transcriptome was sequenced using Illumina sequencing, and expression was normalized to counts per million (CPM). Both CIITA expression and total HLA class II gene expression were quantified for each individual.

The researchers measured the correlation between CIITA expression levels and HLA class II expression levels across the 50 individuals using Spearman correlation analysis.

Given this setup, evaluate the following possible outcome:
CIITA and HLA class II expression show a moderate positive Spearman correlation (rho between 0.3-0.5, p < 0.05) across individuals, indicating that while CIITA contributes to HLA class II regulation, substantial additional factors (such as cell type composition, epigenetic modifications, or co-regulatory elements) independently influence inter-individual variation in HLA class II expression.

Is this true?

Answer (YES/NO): NO